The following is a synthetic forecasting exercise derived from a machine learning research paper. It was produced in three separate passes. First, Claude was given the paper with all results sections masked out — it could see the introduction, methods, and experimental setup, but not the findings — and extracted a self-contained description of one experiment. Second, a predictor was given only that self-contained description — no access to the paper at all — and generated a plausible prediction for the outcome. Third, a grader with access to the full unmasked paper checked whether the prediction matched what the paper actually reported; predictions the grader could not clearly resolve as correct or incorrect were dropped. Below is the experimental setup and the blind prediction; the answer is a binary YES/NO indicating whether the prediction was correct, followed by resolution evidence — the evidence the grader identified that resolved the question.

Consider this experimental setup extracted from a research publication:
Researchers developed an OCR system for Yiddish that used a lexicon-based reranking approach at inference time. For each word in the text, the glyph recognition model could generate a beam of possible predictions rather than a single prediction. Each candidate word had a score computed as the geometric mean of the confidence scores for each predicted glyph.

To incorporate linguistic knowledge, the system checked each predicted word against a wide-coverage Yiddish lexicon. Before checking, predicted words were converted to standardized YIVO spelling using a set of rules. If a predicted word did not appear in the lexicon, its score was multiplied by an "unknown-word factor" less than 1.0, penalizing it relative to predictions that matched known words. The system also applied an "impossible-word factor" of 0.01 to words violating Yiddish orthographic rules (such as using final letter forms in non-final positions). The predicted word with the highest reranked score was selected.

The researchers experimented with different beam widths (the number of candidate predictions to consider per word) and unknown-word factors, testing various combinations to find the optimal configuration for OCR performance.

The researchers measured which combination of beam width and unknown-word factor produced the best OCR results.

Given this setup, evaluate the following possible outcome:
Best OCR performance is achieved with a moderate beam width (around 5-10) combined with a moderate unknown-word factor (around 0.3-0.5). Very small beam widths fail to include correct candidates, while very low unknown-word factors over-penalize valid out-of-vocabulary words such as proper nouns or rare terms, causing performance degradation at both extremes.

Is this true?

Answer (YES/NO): YES